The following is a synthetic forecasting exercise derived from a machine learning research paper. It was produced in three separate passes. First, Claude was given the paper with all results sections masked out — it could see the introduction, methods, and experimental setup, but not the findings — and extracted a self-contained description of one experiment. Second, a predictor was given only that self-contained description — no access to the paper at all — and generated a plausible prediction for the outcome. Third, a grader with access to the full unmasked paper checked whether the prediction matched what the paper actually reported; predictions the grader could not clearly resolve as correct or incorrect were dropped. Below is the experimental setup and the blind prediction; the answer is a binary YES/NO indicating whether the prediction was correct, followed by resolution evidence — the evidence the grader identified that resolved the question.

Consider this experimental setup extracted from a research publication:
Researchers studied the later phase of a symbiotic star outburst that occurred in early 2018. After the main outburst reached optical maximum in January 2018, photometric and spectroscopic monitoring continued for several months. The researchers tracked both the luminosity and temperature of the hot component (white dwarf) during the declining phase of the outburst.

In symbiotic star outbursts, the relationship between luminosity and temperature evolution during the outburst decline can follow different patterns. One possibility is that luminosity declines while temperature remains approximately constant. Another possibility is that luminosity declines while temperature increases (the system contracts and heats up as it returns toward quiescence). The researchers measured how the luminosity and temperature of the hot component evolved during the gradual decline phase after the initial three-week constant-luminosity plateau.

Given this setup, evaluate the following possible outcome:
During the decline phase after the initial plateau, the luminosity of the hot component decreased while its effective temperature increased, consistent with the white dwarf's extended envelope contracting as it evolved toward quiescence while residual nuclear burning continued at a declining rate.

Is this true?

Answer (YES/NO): YES